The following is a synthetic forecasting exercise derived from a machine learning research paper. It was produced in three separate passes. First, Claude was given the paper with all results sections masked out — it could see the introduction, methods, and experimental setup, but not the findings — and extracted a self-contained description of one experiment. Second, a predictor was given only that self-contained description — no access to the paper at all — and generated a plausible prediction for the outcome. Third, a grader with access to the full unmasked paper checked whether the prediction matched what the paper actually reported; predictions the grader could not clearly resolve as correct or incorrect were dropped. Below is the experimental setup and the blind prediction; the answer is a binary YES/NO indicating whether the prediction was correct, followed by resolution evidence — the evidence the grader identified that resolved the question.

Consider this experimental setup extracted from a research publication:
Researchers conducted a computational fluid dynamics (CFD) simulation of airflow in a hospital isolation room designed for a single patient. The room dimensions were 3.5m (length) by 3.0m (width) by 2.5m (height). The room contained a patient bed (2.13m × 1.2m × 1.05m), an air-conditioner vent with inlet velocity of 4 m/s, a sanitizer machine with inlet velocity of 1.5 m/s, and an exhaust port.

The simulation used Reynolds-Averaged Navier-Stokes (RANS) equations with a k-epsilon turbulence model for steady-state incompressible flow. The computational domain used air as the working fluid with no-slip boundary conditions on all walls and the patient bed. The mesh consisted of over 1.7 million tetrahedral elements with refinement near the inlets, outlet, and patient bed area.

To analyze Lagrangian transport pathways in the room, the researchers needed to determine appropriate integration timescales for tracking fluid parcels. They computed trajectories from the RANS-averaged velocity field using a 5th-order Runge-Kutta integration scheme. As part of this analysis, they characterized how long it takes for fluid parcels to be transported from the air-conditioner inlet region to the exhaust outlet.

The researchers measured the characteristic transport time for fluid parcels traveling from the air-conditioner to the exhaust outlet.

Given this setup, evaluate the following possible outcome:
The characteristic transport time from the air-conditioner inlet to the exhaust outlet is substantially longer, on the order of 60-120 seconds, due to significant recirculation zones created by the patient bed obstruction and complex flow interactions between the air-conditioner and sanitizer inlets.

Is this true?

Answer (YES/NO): NO